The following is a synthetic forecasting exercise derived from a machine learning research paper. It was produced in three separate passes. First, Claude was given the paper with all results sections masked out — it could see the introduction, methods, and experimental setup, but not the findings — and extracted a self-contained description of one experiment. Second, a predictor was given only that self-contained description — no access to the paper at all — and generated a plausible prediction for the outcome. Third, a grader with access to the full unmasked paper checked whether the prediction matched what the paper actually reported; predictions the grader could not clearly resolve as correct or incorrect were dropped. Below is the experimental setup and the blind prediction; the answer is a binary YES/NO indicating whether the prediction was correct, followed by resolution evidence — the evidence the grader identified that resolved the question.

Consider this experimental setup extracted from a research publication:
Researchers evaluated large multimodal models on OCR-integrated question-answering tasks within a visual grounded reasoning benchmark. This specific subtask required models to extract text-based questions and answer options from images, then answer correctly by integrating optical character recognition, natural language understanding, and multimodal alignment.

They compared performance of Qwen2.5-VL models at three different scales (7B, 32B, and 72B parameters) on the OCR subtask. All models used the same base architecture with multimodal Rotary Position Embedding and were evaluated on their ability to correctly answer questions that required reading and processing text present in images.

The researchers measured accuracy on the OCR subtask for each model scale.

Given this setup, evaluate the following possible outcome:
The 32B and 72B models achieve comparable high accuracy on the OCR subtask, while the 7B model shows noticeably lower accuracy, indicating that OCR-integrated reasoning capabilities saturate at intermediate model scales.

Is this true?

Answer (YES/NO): NO